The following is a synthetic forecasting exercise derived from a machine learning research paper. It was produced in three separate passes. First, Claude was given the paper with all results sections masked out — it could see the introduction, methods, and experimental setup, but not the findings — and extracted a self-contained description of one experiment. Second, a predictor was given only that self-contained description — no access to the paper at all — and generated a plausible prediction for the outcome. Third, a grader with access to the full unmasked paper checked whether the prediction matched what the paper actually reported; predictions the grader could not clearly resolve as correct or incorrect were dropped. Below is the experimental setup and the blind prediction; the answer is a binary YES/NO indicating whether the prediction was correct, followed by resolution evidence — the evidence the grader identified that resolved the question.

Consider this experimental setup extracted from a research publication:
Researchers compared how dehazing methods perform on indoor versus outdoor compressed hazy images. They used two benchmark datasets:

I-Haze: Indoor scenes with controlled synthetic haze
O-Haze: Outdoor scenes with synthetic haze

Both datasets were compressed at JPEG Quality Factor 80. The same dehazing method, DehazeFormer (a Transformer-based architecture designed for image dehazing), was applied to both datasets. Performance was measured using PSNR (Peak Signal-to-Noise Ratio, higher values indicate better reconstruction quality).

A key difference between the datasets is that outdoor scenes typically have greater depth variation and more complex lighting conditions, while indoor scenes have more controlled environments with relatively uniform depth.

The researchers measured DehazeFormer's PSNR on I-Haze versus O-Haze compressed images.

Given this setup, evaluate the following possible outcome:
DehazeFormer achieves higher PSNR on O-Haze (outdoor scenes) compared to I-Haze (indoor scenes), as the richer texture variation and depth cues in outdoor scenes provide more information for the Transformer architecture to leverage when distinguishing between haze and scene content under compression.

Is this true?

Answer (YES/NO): NO